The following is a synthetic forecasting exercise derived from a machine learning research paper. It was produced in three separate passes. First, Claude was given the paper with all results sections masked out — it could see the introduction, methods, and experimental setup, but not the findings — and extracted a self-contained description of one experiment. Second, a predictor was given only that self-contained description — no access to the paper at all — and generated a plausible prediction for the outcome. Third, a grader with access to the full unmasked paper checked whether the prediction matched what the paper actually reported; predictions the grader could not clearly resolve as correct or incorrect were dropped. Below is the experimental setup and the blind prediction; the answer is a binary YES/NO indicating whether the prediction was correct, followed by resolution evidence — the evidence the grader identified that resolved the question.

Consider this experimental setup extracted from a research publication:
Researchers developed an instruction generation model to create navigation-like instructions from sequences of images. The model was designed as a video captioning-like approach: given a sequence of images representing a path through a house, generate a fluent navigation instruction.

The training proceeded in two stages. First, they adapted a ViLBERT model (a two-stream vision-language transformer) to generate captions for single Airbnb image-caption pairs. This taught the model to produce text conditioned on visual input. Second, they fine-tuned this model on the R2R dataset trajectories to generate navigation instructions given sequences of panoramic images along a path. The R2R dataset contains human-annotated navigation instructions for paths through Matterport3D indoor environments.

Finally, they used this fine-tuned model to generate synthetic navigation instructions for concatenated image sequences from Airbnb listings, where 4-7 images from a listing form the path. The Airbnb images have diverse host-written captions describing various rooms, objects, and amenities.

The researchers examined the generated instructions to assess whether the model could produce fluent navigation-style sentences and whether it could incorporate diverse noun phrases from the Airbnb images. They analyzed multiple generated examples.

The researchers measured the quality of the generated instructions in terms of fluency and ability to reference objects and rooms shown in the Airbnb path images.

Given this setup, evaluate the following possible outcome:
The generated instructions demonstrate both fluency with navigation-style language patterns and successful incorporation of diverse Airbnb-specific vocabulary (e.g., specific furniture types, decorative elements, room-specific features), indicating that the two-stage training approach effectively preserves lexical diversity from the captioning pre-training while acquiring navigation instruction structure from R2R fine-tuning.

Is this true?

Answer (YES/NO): NO